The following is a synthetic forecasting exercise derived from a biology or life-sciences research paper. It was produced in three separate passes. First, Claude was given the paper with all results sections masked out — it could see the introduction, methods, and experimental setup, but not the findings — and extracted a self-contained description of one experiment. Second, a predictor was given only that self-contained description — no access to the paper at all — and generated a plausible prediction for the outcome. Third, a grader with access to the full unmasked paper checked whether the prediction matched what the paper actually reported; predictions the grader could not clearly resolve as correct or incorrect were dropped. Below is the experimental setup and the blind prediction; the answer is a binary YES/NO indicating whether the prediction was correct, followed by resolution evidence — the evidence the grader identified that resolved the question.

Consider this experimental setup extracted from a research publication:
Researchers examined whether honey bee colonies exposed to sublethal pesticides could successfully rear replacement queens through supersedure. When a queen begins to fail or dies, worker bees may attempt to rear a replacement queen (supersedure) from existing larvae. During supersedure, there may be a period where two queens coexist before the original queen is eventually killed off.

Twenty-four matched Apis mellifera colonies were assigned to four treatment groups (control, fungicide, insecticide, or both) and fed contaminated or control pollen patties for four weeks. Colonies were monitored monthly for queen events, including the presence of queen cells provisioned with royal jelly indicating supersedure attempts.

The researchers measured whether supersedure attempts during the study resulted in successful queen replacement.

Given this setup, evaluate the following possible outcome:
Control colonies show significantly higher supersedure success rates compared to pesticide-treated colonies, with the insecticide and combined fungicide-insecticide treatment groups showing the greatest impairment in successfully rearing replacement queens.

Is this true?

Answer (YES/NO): NO